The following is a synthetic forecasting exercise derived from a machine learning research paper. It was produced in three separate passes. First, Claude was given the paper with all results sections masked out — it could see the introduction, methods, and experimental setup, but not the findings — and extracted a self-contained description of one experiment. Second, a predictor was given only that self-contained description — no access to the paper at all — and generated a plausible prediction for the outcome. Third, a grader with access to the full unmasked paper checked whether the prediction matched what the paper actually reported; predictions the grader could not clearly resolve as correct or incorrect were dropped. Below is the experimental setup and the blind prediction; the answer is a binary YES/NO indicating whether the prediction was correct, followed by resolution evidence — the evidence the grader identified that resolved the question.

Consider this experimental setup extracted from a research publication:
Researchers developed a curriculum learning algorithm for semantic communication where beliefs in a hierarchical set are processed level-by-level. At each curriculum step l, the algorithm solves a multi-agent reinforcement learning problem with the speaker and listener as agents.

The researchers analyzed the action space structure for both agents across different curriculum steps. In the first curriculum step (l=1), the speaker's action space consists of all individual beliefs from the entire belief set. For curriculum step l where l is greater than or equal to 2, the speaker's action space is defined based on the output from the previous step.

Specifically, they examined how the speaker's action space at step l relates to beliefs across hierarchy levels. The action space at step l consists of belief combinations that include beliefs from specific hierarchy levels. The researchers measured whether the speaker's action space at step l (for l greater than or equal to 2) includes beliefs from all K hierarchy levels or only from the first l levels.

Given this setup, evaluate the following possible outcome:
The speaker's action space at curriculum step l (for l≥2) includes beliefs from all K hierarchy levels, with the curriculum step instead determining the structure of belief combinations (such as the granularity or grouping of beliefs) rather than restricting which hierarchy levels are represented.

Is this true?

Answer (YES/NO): NO